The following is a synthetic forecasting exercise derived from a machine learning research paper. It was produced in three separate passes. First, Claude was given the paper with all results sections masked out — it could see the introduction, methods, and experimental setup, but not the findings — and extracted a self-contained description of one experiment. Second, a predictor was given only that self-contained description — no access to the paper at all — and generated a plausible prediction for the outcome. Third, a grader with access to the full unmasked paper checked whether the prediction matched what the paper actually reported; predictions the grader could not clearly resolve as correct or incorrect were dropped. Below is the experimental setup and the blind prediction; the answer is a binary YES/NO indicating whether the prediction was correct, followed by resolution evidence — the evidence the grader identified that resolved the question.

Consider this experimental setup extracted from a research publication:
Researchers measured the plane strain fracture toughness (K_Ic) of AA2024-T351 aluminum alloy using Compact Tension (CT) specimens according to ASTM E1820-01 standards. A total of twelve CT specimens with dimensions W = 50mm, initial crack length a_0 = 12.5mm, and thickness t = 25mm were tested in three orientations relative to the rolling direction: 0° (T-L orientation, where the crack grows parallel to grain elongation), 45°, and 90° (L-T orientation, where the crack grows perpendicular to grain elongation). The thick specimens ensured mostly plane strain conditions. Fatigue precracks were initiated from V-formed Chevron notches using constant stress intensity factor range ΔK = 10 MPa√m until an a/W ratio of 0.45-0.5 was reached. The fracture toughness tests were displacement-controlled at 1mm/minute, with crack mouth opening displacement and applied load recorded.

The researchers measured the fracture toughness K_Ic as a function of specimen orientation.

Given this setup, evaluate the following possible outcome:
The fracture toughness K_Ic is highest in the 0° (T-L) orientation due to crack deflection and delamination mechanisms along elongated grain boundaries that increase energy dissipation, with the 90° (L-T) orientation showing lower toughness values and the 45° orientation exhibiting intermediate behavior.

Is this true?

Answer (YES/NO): NO